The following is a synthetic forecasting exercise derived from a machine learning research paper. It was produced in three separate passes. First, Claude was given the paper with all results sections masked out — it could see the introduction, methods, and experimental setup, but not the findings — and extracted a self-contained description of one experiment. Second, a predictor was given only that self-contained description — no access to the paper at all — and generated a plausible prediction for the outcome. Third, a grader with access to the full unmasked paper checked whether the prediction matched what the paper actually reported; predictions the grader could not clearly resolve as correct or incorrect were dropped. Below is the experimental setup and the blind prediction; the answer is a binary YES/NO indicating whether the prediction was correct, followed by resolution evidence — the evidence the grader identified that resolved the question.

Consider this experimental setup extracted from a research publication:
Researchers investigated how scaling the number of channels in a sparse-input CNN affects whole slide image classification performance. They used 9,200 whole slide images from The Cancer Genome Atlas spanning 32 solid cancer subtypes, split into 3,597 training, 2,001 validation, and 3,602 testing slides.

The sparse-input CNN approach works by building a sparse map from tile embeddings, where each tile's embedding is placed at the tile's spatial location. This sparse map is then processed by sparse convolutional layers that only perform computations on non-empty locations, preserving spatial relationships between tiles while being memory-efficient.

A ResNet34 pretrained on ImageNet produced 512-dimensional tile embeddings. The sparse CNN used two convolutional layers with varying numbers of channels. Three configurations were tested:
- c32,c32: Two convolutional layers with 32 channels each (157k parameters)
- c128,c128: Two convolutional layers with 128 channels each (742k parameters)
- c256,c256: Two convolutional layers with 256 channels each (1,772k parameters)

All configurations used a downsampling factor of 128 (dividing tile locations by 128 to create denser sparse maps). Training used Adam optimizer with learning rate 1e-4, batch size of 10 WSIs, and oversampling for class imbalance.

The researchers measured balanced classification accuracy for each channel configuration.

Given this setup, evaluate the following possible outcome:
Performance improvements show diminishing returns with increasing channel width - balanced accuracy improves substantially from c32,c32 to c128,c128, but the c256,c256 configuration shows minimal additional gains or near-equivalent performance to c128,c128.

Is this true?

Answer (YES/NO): YES